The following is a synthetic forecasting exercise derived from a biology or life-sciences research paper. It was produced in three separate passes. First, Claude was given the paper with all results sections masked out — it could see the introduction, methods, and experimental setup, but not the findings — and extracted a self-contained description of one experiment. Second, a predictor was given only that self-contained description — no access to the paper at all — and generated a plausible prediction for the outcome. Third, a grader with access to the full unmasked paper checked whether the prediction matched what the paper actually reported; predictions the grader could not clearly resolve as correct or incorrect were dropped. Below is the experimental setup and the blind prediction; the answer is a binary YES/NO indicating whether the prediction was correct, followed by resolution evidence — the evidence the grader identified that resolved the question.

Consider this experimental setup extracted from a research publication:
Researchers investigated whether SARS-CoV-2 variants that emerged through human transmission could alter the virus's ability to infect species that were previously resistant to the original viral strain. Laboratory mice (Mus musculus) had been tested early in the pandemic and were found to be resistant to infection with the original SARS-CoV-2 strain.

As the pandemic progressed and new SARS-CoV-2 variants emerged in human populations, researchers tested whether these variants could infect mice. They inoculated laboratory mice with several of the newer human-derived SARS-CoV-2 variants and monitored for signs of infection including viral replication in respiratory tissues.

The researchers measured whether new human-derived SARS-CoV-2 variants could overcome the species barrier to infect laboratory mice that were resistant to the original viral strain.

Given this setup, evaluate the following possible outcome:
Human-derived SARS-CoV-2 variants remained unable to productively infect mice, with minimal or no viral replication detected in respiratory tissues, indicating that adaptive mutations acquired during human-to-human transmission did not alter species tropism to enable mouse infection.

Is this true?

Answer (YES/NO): NO